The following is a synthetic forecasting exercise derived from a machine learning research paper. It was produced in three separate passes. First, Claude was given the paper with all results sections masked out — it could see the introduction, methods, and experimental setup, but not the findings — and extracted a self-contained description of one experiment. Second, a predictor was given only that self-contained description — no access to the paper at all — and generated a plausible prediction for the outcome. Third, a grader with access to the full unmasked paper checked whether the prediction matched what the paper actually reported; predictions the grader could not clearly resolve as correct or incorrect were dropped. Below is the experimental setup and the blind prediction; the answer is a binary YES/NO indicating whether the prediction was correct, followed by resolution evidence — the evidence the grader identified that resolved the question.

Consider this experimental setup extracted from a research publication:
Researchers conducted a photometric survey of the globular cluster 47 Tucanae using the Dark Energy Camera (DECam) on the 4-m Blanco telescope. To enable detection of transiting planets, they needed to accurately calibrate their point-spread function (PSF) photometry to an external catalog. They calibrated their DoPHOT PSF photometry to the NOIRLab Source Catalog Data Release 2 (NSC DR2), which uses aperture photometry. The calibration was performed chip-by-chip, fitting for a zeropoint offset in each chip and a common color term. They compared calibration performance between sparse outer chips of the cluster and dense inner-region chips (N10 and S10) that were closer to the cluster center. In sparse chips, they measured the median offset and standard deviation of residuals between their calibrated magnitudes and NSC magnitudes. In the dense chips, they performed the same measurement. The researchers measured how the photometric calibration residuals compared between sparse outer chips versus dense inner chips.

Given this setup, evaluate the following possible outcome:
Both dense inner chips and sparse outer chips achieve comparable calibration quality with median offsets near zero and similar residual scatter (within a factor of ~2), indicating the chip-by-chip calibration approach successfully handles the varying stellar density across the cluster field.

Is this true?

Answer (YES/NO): NO